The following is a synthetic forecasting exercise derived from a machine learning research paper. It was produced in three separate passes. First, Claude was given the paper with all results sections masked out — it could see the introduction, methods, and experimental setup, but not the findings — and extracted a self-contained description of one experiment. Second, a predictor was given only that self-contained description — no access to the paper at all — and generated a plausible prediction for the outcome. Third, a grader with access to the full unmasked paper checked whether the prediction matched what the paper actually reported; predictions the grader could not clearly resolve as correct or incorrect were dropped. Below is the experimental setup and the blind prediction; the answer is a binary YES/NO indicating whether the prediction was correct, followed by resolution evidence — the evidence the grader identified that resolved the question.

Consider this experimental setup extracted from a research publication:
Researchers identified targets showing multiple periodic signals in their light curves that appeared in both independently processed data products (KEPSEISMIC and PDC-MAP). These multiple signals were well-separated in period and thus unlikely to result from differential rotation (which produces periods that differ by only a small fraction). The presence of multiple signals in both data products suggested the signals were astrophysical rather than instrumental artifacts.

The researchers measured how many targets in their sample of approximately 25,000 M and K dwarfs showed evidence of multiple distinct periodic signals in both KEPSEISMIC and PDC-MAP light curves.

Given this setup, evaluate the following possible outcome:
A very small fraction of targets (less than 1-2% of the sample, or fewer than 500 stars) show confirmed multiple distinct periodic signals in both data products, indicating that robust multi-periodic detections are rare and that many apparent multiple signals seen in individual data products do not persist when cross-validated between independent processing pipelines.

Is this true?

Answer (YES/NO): YES